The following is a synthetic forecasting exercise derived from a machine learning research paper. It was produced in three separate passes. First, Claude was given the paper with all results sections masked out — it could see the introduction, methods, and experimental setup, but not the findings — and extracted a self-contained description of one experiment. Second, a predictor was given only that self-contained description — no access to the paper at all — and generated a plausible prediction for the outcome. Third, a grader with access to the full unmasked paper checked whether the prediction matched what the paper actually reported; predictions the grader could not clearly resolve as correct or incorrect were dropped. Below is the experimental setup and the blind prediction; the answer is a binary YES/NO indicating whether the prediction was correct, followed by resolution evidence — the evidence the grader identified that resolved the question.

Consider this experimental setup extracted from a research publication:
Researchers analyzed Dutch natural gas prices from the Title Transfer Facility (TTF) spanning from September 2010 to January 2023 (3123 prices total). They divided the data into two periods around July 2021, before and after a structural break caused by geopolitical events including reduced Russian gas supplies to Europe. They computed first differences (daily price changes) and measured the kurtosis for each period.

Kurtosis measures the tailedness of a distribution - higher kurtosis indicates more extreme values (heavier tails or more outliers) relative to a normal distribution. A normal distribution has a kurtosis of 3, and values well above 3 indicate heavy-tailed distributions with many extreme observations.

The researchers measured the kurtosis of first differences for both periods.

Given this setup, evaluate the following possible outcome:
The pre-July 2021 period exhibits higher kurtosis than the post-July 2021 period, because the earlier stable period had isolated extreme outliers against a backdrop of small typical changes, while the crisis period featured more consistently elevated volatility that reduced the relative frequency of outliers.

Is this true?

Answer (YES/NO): YES